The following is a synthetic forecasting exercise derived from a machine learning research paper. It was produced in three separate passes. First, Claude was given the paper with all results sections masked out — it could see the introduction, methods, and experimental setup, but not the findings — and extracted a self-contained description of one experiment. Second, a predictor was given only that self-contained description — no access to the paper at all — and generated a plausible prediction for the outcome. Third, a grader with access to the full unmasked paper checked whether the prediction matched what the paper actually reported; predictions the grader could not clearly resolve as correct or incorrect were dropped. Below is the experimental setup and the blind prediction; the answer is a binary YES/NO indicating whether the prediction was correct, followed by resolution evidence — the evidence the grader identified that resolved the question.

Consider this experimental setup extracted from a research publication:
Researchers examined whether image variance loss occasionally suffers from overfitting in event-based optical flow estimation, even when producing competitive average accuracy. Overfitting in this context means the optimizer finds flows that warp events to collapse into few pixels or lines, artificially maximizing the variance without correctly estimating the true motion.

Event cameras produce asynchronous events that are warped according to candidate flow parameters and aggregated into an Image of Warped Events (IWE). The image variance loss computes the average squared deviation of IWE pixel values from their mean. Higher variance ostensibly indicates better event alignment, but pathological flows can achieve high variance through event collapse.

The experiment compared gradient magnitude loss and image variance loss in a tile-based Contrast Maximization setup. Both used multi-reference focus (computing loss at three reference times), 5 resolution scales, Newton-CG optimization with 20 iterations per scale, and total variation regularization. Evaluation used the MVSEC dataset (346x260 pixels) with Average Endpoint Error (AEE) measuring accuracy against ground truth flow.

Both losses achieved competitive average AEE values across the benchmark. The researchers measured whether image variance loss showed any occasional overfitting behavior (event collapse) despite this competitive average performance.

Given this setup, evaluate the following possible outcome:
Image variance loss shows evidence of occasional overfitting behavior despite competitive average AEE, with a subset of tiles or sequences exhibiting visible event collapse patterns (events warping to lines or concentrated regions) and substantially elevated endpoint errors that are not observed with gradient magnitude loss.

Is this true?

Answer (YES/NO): NO